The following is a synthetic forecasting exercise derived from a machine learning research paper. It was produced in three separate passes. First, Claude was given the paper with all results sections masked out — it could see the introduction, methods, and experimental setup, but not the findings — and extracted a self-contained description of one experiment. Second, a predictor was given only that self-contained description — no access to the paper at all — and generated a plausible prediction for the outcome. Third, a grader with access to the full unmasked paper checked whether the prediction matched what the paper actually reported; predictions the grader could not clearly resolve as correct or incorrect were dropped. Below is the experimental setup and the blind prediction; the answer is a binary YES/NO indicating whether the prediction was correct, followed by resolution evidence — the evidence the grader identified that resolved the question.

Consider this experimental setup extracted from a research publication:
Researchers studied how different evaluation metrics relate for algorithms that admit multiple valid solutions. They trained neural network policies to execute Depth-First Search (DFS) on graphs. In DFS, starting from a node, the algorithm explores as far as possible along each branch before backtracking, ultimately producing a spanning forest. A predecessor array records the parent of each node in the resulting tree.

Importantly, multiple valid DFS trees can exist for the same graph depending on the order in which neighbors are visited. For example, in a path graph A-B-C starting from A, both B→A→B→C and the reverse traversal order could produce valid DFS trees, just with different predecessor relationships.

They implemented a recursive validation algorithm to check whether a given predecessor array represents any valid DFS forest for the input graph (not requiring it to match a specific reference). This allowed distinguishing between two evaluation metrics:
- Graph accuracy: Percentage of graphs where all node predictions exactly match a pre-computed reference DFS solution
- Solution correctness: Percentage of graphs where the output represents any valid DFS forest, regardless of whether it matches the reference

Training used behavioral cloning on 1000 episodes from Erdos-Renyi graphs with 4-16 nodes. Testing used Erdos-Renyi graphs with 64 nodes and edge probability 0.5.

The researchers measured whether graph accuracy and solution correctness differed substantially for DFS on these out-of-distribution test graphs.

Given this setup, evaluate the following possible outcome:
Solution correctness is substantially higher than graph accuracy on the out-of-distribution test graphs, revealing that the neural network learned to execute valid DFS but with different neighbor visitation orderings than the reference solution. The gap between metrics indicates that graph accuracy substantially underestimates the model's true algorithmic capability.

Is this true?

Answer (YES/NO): YES